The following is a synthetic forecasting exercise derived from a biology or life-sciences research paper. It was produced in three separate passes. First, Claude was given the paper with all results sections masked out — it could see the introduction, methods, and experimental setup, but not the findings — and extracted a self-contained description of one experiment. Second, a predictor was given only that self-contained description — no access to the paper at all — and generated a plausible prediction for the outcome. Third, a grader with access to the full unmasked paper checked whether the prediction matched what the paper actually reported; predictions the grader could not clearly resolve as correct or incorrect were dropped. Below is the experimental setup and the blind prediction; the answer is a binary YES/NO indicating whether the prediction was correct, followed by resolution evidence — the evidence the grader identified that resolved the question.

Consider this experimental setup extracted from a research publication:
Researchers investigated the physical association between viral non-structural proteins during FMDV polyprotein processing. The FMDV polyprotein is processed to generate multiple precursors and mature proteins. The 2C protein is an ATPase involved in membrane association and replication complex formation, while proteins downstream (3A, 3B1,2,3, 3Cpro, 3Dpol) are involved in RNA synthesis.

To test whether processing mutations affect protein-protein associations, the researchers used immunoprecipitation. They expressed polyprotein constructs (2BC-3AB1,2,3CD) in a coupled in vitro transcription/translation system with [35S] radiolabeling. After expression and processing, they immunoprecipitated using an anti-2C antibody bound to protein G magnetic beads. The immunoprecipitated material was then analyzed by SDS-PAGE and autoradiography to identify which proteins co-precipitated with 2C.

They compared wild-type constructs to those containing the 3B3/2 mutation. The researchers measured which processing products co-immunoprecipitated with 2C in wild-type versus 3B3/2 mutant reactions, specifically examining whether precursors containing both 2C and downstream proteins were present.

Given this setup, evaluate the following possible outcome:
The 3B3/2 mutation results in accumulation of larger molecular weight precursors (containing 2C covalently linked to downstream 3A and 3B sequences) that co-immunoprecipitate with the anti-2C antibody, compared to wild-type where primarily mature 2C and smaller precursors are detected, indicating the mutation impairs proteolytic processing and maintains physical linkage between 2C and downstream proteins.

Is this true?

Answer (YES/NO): NO